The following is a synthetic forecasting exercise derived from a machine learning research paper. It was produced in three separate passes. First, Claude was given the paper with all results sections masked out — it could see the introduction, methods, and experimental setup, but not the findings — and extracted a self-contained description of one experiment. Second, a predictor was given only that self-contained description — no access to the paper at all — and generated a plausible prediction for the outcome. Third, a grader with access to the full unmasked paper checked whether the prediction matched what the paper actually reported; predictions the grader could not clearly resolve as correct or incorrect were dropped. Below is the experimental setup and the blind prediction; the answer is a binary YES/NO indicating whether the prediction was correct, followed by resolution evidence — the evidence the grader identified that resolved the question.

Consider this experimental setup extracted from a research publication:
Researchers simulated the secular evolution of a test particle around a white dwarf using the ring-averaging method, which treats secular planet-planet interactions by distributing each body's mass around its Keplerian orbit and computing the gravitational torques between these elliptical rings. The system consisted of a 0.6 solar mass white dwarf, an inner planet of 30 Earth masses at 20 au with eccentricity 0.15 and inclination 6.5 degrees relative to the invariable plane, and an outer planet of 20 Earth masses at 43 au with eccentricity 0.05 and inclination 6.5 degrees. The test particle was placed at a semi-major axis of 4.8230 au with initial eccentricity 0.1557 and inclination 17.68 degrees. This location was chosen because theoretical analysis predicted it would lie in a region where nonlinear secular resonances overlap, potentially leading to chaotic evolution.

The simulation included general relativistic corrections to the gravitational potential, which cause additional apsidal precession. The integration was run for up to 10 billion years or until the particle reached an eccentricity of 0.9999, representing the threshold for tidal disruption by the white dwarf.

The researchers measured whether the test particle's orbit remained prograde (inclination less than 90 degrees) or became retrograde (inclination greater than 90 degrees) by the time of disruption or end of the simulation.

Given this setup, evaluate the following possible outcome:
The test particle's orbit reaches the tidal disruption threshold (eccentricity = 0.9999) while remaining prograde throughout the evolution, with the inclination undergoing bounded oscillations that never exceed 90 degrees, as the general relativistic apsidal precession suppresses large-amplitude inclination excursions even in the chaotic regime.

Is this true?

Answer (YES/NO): NO